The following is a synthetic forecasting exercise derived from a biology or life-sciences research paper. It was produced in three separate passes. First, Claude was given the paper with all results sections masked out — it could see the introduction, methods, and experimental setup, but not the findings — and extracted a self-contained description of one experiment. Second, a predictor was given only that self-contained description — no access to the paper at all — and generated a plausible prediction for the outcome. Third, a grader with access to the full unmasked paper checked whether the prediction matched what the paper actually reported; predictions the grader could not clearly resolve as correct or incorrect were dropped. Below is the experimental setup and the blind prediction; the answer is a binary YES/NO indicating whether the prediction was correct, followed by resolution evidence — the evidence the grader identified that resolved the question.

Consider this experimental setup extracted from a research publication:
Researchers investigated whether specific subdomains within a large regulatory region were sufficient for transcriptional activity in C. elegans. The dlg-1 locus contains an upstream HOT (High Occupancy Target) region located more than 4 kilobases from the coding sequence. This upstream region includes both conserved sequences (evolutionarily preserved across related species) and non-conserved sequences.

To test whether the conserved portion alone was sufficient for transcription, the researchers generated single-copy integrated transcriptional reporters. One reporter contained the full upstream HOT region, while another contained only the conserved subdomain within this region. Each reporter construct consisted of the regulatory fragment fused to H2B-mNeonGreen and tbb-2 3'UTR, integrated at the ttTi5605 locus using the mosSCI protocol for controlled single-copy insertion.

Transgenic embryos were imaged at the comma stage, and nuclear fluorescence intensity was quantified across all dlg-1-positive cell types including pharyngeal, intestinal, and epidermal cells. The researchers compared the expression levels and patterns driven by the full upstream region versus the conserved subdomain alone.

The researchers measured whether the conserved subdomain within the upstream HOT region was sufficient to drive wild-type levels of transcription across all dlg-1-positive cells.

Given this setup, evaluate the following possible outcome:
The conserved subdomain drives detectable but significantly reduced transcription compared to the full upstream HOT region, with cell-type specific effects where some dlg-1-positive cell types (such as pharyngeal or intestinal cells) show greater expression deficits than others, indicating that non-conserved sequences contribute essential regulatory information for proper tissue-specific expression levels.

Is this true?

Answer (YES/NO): NO